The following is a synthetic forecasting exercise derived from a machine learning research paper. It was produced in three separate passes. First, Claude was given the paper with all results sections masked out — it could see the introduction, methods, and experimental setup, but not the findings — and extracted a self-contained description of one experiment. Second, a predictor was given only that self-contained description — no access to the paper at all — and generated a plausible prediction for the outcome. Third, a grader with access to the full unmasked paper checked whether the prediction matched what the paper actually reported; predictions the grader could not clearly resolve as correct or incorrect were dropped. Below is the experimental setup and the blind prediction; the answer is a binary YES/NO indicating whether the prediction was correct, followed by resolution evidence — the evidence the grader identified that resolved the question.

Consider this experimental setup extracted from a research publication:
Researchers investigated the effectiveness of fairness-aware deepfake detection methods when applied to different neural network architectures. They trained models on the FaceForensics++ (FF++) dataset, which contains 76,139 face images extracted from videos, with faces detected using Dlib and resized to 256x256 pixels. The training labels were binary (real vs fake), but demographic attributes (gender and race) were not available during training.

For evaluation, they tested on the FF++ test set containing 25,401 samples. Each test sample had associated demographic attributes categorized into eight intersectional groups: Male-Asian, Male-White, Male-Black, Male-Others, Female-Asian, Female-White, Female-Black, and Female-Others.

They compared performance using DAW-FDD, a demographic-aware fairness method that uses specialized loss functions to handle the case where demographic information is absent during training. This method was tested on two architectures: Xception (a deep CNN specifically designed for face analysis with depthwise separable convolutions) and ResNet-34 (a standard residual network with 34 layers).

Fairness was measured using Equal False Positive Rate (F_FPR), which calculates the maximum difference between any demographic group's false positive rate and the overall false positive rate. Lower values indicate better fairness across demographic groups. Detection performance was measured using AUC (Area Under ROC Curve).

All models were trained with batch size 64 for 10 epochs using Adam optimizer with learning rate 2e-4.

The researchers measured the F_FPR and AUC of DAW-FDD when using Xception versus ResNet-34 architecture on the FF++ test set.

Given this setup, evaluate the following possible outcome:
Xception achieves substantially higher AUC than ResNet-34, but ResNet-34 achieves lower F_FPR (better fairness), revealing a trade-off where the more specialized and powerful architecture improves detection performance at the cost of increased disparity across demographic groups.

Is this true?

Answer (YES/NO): NO